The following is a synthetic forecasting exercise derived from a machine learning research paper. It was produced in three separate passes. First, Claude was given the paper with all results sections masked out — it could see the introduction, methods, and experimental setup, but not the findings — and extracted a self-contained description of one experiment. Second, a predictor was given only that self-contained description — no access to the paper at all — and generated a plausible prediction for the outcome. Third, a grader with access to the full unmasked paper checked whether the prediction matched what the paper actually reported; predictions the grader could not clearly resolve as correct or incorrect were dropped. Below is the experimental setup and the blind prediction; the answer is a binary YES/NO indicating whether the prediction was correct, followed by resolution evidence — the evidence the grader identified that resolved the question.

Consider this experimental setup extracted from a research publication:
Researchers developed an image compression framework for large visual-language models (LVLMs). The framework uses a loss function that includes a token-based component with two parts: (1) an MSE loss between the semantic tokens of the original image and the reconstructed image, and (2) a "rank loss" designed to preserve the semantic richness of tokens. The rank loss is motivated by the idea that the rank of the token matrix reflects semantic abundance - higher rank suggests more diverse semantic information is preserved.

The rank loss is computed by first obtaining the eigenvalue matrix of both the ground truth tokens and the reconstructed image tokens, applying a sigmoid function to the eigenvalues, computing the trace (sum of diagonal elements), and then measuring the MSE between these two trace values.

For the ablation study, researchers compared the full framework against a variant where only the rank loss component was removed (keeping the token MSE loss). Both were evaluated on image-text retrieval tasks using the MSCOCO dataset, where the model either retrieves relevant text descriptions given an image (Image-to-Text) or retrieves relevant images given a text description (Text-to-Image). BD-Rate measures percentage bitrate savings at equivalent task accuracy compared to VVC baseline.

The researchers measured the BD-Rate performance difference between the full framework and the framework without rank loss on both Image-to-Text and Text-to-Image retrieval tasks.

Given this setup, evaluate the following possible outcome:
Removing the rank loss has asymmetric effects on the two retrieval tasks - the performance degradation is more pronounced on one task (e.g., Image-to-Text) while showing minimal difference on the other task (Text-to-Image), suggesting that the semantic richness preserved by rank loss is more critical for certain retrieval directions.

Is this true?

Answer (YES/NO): NO